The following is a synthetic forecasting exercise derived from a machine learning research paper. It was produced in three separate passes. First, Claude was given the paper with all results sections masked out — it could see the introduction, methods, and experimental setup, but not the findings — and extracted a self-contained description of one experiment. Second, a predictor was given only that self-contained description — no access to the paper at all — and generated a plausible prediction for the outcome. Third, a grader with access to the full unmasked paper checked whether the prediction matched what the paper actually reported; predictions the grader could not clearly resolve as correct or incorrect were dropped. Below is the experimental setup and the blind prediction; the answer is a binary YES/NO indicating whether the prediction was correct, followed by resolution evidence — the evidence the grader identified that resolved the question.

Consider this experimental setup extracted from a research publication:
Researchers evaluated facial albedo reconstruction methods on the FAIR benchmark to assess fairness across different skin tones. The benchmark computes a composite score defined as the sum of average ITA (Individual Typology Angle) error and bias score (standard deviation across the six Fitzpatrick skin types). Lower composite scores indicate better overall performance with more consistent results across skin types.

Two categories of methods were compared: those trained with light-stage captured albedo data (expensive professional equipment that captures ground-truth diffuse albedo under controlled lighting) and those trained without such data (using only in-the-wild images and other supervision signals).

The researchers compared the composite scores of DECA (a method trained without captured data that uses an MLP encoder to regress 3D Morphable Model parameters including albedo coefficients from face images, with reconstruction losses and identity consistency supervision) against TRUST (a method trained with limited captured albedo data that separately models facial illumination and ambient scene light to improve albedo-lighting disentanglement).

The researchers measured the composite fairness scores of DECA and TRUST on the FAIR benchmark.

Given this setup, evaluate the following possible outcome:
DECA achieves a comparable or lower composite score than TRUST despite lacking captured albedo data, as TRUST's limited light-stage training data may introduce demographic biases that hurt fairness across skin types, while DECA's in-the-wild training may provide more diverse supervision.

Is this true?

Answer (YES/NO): NO